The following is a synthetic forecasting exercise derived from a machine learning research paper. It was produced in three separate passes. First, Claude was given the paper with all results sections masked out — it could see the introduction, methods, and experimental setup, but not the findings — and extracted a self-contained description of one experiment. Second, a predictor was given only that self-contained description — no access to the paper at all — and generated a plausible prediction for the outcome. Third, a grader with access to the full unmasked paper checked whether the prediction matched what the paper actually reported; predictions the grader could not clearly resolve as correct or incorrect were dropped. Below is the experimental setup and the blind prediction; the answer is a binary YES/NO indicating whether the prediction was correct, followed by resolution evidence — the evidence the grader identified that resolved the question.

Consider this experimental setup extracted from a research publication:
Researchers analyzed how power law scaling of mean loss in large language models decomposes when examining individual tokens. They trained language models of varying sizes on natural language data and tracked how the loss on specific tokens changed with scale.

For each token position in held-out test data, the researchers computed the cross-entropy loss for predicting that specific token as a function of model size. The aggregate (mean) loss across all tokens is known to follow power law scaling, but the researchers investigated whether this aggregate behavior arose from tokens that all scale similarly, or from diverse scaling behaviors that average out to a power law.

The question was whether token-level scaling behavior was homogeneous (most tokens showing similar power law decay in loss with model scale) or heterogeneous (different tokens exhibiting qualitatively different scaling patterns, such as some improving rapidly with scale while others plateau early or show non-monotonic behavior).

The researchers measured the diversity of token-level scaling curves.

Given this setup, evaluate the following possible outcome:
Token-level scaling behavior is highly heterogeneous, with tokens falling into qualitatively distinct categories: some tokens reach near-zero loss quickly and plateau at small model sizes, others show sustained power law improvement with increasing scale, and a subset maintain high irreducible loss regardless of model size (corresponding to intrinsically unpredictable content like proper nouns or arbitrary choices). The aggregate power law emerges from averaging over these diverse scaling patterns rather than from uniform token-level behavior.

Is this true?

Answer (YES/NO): NO